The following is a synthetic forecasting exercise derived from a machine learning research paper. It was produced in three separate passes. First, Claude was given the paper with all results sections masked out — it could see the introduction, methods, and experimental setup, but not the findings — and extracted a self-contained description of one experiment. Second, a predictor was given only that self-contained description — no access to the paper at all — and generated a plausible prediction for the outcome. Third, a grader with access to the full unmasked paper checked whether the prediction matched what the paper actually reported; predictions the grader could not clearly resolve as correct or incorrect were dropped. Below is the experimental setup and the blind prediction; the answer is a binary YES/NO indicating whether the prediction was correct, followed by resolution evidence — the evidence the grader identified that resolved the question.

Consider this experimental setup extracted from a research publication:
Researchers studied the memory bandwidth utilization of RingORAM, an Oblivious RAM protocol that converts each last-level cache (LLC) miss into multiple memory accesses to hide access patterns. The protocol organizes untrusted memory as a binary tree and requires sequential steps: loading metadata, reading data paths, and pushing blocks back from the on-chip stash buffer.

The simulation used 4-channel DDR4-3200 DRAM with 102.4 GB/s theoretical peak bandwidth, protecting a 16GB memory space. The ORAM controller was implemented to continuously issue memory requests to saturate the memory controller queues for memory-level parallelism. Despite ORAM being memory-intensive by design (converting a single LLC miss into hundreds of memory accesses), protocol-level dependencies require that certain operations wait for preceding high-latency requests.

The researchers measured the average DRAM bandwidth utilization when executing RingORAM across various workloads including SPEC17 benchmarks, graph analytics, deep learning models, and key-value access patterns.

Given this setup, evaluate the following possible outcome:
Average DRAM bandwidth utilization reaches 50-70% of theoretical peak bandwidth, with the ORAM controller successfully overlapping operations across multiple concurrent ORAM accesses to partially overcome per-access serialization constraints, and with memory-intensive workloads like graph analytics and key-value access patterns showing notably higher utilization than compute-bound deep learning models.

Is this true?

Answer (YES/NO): NO